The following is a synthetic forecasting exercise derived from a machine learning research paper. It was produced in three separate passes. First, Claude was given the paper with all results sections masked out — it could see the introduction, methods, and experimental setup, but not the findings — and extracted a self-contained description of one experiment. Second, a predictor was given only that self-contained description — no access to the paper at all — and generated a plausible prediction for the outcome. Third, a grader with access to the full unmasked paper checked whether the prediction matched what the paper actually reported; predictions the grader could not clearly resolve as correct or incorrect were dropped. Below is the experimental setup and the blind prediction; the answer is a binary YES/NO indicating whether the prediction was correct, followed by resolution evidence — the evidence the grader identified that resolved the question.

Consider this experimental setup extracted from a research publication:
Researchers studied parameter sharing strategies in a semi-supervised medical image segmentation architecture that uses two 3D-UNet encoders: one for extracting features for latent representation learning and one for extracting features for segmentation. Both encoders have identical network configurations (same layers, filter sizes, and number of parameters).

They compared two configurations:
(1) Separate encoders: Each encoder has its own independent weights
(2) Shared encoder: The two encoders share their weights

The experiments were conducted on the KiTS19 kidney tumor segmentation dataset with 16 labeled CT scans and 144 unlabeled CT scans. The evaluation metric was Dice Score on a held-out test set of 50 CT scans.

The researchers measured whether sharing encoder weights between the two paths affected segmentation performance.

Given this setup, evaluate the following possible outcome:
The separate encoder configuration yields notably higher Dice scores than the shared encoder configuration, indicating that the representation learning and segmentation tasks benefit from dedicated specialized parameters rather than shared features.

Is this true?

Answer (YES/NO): YES